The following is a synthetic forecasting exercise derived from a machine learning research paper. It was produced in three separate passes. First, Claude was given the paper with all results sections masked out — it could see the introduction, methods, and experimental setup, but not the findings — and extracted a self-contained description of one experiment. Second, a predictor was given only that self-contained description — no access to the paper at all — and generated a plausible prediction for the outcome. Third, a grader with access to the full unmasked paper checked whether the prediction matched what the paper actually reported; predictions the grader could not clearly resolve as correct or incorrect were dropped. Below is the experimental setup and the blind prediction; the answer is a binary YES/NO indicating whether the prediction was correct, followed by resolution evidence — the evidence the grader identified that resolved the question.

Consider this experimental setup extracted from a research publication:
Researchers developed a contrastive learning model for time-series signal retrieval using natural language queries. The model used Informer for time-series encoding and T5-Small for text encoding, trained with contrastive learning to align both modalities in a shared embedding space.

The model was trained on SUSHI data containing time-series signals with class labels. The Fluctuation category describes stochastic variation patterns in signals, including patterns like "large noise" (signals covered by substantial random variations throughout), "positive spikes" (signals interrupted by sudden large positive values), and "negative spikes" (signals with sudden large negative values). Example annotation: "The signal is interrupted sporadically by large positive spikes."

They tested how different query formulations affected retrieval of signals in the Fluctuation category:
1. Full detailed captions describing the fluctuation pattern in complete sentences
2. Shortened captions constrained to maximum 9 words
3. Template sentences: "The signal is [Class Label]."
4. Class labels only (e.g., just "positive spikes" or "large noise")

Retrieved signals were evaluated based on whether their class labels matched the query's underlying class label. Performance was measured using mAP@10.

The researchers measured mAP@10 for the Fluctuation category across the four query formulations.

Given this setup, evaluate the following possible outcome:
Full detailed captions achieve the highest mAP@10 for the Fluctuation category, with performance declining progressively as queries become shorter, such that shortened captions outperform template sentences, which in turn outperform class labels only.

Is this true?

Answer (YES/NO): NO